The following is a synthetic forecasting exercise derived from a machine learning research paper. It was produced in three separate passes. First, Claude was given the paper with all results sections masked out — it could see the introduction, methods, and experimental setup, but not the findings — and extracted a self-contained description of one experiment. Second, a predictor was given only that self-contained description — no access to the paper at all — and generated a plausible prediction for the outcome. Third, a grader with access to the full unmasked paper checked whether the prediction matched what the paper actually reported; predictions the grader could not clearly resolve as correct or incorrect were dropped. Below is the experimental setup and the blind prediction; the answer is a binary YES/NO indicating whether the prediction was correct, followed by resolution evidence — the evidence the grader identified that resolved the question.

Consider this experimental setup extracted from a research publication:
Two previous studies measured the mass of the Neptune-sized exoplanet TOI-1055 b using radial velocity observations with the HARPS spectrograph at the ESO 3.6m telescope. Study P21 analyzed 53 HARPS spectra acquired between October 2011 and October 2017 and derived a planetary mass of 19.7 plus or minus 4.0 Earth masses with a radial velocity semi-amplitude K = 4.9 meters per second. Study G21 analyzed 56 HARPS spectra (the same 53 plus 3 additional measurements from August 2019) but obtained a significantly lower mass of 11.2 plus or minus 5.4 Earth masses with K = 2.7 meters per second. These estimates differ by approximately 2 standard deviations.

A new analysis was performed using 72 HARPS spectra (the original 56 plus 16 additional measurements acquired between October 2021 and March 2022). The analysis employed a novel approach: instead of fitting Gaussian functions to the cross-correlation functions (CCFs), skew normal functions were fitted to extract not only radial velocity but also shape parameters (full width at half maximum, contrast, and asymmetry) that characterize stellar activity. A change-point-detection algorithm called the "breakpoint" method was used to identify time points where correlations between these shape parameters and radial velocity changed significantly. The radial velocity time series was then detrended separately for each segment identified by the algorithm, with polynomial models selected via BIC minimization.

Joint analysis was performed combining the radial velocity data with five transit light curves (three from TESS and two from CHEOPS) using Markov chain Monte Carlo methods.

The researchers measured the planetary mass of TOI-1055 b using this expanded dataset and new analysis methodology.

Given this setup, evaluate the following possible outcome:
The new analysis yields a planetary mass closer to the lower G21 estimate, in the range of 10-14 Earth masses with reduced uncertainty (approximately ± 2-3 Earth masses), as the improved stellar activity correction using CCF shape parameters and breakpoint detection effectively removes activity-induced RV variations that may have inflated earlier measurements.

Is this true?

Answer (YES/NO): NO